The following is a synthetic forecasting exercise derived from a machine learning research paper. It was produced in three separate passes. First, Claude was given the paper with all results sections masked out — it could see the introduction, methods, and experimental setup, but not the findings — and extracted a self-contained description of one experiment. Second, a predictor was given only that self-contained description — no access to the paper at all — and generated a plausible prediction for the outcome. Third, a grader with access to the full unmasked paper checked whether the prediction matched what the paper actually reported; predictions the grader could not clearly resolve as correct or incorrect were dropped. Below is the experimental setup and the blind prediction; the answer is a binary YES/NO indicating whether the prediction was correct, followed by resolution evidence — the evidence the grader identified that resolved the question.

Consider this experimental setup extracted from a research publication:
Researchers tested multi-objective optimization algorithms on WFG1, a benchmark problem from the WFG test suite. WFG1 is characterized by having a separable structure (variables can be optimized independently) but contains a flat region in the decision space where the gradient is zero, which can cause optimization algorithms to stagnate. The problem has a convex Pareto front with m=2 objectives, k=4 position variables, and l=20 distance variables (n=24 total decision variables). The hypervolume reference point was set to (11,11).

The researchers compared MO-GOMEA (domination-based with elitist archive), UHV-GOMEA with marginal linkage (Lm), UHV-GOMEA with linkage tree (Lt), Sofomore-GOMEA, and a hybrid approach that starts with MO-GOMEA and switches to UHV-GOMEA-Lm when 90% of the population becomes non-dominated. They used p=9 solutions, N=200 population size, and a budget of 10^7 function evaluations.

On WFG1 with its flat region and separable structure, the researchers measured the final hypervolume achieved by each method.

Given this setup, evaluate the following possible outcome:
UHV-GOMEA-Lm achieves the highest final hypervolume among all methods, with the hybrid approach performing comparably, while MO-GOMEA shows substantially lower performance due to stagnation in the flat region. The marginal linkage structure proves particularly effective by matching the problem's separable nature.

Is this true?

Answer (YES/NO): NO